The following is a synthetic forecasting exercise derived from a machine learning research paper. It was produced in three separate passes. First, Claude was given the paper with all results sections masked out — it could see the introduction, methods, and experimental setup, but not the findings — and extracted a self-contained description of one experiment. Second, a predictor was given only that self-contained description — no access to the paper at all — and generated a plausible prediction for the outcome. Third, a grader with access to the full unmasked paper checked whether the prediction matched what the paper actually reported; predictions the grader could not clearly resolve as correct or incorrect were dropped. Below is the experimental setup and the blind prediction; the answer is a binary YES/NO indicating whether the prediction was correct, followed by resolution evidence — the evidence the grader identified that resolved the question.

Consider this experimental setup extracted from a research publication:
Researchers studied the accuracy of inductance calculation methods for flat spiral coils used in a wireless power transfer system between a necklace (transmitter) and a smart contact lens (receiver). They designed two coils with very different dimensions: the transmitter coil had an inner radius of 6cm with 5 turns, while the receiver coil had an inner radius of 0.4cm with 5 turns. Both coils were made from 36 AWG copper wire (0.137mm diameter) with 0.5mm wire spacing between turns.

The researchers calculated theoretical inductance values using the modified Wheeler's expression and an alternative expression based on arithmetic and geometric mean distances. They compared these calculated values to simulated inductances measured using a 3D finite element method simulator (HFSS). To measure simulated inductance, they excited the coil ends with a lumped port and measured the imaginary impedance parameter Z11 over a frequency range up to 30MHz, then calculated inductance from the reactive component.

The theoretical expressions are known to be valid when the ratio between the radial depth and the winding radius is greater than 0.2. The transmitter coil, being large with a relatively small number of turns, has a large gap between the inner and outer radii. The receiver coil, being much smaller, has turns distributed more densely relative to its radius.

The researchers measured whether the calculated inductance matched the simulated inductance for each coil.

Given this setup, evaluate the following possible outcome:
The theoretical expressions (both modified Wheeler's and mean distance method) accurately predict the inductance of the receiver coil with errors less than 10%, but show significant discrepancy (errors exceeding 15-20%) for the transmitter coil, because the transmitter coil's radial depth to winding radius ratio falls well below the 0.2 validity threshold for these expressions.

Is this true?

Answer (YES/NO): YES